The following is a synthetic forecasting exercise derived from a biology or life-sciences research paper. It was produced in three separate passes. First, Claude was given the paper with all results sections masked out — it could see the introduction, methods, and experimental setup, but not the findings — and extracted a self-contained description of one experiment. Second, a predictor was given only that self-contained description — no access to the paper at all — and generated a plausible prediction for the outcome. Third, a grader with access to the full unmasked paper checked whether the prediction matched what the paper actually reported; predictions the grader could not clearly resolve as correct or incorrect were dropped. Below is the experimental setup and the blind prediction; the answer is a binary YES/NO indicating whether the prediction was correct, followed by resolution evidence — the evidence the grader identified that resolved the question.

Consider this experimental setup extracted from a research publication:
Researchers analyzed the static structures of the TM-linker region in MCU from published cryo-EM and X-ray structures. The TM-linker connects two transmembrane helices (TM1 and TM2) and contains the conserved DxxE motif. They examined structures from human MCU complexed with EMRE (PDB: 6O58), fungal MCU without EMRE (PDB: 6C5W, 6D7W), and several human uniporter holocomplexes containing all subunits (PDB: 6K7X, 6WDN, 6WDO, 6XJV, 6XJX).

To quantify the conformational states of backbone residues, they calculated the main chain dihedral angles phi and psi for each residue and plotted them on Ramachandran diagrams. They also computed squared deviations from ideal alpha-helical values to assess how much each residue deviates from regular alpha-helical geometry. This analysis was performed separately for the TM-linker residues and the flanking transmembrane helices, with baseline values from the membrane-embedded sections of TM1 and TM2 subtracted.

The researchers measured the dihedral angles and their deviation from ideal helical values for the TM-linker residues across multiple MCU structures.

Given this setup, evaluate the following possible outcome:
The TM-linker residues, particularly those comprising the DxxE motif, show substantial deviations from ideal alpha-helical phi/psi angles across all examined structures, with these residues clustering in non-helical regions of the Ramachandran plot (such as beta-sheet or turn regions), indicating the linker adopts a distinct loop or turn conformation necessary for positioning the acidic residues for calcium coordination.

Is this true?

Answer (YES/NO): NO